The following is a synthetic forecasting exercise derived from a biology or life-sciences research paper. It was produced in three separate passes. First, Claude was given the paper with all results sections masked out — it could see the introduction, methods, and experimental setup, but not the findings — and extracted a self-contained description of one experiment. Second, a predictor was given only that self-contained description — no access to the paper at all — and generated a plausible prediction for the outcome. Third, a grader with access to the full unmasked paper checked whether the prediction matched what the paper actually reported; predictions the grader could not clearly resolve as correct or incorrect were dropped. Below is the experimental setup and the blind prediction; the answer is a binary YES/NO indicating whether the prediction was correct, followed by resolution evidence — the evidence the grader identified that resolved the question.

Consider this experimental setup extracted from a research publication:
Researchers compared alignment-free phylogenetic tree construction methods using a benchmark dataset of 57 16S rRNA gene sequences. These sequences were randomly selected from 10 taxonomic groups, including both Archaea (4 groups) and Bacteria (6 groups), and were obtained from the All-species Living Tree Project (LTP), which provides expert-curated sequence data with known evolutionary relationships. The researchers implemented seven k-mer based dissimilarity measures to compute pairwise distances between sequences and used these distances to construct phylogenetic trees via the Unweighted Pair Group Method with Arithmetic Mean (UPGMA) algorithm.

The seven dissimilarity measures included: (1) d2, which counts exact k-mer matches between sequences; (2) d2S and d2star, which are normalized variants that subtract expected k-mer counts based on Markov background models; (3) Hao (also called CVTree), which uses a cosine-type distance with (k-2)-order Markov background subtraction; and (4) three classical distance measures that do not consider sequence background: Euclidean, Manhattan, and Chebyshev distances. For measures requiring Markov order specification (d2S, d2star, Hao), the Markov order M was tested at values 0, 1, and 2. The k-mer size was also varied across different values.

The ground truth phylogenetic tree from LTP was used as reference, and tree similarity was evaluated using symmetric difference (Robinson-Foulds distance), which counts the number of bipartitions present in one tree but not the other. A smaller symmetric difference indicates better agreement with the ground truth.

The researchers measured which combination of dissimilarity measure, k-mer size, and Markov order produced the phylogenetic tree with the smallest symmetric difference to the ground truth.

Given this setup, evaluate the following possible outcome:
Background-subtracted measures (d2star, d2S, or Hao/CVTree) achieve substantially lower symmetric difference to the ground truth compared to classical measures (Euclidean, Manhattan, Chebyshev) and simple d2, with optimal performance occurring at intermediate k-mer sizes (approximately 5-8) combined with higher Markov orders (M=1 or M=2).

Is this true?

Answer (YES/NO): NO